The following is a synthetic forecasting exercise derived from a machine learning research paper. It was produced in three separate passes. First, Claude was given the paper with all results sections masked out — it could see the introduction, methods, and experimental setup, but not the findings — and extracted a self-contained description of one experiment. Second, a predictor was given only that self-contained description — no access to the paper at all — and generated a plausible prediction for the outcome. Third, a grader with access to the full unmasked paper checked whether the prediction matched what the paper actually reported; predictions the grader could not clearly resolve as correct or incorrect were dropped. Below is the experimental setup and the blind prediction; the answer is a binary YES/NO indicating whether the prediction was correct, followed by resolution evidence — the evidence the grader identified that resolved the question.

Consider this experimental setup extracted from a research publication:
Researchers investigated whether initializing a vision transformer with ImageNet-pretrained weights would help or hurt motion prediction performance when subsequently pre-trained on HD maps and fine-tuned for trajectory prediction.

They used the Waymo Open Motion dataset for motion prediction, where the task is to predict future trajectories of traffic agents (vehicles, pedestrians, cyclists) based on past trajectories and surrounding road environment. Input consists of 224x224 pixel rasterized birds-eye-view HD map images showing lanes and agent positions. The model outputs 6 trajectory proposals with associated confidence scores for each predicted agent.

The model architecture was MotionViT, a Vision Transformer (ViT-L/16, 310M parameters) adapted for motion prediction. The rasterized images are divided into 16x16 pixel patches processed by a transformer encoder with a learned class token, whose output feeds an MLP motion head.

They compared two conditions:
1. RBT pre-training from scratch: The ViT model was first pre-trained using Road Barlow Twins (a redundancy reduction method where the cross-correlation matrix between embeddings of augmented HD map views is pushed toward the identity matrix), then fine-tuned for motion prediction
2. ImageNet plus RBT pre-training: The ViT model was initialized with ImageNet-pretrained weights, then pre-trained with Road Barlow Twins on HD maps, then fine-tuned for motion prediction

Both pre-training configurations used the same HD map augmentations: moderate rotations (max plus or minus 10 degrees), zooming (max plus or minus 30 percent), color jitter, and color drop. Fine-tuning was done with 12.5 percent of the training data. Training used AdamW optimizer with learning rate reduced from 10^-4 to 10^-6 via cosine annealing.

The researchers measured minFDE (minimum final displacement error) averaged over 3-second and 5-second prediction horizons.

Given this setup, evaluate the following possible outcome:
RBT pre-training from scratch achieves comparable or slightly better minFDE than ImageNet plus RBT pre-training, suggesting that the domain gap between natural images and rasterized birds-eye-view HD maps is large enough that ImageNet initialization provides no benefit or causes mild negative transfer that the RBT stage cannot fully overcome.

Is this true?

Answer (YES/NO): NO